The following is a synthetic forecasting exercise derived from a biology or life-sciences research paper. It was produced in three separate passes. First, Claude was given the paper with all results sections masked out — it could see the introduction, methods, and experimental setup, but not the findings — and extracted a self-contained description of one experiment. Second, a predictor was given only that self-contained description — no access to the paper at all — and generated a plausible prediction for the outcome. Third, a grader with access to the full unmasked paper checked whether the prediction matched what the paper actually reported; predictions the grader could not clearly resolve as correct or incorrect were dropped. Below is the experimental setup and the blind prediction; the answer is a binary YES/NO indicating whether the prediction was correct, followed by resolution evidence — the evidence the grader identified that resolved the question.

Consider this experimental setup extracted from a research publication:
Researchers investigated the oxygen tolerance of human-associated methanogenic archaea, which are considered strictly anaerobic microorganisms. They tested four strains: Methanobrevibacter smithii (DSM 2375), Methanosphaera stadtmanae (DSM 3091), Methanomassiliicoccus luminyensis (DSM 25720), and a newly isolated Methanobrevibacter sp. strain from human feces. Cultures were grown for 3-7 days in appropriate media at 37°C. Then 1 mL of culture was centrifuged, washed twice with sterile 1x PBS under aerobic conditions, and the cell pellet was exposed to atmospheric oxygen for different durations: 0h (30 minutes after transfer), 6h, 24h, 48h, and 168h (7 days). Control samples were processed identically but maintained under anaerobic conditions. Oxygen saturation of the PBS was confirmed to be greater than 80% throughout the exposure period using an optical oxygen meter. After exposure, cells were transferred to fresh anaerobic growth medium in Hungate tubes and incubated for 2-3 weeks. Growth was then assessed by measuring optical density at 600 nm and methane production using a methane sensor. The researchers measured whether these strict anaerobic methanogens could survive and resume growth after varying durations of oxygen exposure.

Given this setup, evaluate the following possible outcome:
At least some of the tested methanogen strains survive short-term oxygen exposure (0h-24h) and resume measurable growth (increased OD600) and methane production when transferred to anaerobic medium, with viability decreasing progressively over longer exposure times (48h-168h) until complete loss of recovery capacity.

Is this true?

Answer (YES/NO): YES